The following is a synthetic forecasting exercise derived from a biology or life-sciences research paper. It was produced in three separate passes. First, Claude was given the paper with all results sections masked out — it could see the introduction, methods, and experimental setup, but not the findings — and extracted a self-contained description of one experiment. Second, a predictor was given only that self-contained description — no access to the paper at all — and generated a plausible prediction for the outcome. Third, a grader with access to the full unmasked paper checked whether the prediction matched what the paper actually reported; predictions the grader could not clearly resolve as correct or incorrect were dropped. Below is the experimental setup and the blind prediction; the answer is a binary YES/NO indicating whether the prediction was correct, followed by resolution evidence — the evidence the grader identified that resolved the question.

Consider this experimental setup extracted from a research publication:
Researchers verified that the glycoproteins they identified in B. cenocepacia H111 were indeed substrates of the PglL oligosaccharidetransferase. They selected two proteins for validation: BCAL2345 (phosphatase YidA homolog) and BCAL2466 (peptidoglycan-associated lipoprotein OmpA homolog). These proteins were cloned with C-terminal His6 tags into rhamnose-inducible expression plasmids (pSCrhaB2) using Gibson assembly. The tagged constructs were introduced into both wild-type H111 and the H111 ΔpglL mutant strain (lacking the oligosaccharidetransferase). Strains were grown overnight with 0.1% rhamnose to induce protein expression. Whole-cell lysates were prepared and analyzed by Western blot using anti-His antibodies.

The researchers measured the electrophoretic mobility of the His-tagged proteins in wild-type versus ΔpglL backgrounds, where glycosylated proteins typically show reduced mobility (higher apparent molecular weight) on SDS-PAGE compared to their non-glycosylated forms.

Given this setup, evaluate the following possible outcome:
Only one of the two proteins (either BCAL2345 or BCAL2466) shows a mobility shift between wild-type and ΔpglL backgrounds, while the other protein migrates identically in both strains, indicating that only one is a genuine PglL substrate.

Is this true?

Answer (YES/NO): NO